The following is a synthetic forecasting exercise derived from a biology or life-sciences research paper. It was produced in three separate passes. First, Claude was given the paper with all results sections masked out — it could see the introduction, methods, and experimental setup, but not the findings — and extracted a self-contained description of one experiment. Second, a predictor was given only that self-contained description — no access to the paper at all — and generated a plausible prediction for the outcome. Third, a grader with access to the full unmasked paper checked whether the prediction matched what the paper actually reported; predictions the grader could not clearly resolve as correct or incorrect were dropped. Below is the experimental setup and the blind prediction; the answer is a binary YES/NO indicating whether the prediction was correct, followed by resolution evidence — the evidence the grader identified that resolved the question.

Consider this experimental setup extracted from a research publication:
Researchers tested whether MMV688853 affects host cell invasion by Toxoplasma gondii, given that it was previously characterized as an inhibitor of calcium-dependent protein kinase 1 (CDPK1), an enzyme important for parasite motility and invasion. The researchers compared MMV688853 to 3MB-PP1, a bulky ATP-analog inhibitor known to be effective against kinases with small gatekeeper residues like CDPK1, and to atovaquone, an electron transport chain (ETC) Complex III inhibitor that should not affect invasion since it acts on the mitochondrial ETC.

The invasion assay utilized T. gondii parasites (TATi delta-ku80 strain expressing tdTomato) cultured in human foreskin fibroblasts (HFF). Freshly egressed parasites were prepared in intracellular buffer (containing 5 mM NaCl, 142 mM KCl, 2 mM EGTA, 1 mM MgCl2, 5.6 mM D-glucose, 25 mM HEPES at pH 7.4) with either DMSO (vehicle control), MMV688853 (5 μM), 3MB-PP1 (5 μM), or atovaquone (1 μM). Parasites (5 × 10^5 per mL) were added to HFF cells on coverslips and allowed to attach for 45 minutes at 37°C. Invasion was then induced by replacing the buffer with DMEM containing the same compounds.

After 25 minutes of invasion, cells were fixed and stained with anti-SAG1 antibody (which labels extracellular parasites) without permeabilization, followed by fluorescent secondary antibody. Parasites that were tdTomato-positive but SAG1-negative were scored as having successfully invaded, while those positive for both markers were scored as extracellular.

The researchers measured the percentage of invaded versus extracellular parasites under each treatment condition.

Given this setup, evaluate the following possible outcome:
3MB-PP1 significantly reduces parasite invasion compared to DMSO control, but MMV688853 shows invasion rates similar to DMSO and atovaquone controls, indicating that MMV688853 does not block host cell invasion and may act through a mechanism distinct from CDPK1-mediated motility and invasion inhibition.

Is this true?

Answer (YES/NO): NO